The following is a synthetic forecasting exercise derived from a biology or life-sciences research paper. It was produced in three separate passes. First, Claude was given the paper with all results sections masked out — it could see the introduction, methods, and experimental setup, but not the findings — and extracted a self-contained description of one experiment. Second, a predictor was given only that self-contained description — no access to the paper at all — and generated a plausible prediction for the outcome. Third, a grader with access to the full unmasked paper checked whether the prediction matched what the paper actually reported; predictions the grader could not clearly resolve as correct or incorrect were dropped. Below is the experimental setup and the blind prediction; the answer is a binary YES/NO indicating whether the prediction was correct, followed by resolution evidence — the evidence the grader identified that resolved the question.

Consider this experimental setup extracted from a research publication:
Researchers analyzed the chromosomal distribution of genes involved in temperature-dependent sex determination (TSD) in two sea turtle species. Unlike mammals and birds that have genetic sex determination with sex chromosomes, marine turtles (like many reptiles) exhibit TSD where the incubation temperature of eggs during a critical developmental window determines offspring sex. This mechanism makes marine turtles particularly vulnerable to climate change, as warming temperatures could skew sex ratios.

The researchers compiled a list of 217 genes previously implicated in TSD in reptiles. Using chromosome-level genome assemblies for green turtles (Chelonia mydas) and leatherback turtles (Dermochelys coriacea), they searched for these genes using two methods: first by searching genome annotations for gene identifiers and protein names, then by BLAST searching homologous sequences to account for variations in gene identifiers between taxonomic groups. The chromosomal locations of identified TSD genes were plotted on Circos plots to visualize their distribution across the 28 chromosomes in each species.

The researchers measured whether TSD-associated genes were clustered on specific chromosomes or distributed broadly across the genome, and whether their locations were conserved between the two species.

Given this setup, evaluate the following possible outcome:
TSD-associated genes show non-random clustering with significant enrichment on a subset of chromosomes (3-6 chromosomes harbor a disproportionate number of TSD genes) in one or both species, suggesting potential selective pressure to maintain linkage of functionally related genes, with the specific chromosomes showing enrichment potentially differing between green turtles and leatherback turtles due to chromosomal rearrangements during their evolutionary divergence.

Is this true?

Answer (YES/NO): NO